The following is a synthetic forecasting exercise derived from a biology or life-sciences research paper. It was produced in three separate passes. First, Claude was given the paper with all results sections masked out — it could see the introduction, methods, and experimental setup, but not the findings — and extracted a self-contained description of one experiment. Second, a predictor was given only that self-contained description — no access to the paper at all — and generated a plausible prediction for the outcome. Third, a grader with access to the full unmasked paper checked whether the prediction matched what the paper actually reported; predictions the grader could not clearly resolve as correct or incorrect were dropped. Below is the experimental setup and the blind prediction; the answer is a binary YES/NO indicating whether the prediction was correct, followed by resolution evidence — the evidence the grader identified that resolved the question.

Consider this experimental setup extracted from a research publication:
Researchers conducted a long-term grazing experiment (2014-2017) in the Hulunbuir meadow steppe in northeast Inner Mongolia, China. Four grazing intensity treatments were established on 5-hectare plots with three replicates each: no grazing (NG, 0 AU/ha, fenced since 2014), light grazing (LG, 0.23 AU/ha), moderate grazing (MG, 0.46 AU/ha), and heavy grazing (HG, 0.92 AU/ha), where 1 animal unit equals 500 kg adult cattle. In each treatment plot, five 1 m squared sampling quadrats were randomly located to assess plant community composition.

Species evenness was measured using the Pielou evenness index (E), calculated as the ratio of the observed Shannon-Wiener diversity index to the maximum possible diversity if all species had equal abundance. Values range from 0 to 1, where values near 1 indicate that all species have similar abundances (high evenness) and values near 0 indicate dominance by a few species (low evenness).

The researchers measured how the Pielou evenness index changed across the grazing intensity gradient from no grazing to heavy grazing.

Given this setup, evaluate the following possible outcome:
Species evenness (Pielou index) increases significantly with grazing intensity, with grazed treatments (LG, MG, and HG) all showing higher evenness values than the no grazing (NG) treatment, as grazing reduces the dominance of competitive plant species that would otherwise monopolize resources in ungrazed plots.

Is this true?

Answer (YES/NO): NO